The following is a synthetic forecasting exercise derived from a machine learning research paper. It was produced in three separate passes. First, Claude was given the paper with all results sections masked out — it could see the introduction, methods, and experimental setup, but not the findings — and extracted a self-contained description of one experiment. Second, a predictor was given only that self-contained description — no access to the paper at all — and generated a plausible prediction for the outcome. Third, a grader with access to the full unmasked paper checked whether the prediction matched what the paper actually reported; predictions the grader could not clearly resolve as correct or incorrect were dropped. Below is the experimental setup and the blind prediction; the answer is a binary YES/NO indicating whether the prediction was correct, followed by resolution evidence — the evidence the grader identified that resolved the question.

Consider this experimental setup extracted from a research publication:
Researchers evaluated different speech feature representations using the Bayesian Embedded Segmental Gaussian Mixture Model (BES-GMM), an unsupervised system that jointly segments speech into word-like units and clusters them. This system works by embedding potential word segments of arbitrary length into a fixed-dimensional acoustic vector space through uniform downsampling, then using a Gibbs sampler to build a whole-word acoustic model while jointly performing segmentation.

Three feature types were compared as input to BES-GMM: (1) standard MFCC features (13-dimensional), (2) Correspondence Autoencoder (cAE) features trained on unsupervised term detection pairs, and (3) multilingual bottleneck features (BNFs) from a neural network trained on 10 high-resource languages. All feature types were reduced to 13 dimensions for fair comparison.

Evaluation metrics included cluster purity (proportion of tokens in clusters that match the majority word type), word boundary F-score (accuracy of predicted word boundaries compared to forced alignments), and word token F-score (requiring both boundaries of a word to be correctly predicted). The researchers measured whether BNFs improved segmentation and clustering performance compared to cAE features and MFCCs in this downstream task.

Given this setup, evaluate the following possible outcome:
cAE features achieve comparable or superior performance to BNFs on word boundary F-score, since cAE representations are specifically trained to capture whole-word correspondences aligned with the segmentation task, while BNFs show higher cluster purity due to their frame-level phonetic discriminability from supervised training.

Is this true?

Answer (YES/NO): NO